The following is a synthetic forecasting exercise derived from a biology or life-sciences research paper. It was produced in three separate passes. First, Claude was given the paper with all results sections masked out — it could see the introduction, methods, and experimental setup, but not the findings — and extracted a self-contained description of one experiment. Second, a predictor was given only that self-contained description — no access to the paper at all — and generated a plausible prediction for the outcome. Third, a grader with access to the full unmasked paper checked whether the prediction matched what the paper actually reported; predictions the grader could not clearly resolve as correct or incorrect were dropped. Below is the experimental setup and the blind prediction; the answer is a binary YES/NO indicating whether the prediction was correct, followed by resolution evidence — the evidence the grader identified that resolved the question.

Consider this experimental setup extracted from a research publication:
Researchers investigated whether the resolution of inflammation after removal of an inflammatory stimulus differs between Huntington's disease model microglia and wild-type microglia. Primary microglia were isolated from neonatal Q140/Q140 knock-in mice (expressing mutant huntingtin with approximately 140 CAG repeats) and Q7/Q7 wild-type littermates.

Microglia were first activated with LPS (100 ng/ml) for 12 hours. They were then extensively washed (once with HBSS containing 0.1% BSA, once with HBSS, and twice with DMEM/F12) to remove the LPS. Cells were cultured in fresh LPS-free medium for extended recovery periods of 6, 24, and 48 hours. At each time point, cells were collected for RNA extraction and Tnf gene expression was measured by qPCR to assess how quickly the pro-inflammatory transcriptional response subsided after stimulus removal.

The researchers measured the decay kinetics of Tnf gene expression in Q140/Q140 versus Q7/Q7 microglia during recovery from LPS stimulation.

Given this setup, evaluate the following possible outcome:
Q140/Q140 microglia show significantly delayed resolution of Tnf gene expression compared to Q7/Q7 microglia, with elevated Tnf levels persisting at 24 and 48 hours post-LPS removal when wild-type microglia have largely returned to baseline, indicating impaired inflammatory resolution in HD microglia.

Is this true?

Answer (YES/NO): NO